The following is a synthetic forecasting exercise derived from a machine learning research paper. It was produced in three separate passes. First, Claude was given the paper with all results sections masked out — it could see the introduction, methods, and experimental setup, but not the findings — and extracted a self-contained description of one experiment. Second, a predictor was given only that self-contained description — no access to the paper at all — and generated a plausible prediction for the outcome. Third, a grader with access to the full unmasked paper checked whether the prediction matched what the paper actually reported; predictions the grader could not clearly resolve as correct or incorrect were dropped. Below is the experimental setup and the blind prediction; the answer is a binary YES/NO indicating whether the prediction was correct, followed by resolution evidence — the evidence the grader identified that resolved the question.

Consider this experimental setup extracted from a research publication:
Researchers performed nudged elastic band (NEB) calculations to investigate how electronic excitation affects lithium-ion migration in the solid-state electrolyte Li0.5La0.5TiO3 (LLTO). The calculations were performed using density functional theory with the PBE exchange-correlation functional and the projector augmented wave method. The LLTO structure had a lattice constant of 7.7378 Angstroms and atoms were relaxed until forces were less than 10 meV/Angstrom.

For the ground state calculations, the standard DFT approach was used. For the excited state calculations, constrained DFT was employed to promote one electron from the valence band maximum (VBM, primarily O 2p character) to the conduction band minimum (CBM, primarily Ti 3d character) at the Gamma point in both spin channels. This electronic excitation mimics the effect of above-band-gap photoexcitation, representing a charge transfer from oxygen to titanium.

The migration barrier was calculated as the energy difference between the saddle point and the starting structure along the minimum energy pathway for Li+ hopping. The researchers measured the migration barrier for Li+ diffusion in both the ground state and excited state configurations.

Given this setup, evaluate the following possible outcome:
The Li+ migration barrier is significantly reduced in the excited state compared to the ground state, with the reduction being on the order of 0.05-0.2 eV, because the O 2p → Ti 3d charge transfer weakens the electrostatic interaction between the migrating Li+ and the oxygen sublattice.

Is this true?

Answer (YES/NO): NO